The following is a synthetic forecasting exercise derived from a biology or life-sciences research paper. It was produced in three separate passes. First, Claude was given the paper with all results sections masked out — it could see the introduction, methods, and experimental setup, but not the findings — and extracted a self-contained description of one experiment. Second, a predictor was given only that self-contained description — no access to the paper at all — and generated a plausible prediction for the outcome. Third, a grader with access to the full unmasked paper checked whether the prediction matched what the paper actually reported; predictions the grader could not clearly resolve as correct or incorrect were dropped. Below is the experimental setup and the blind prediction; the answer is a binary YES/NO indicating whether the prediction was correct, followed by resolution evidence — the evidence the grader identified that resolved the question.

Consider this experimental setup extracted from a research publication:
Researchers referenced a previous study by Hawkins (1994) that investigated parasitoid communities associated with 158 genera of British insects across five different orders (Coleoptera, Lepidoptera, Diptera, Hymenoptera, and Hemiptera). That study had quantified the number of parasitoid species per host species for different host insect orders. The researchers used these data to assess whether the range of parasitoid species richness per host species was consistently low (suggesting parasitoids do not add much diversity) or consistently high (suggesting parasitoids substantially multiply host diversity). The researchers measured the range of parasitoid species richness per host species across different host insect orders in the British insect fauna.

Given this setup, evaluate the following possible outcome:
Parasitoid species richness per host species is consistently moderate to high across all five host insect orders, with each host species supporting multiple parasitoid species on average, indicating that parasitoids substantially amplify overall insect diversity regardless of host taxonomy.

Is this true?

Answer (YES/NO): YES